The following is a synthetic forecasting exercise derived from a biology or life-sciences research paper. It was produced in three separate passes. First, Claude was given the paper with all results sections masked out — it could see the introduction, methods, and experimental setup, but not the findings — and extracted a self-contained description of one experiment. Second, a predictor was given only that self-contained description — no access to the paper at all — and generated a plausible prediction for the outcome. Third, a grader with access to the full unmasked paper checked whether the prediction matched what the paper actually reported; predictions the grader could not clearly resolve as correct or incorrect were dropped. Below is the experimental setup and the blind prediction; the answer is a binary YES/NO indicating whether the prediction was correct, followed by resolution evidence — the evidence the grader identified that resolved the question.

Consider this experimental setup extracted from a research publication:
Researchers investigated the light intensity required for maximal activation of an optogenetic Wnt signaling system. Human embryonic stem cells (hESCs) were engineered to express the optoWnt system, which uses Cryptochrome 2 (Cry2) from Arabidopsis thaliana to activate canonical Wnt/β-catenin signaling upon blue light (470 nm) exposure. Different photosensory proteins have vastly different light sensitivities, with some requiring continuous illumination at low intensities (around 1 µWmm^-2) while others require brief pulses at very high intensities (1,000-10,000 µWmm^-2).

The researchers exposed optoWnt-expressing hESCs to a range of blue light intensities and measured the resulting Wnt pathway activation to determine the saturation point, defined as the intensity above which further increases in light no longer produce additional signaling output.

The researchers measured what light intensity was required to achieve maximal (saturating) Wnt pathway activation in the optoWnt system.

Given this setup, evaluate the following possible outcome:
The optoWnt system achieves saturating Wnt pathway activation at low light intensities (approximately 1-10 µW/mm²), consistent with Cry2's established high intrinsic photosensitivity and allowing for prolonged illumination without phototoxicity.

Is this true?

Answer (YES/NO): NO